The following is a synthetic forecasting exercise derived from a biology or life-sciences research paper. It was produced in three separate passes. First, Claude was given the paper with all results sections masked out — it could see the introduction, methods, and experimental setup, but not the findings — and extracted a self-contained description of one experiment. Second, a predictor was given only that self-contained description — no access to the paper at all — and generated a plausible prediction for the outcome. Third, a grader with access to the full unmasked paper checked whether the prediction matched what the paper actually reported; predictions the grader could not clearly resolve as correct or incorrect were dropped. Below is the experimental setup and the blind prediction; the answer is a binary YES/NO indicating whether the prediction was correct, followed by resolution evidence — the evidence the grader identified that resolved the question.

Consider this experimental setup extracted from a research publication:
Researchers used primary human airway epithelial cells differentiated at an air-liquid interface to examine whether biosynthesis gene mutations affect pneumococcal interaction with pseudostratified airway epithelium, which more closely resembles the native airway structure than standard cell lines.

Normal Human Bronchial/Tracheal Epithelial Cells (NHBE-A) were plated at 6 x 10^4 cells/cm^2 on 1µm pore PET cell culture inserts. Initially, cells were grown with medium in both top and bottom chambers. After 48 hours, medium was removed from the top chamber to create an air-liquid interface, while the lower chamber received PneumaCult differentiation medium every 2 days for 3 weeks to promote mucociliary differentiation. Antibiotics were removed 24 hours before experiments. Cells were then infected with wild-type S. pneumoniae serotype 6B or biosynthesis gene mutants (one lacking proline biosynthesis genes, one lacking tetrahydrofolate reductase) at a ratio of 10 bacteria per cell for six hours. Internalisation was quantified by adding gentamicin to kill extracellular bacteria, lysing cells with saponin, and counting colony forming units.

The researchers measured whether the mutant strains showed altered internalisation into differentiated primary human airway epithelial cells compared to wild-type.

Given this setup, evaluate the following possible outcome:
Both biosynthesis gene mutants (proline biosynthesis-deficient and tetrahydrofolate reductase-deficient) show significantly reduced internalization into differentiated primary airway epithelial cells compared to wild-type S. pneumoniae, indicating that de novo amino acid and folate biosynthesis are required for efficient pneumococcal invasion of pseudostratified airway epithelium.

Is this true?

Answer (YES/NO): NO